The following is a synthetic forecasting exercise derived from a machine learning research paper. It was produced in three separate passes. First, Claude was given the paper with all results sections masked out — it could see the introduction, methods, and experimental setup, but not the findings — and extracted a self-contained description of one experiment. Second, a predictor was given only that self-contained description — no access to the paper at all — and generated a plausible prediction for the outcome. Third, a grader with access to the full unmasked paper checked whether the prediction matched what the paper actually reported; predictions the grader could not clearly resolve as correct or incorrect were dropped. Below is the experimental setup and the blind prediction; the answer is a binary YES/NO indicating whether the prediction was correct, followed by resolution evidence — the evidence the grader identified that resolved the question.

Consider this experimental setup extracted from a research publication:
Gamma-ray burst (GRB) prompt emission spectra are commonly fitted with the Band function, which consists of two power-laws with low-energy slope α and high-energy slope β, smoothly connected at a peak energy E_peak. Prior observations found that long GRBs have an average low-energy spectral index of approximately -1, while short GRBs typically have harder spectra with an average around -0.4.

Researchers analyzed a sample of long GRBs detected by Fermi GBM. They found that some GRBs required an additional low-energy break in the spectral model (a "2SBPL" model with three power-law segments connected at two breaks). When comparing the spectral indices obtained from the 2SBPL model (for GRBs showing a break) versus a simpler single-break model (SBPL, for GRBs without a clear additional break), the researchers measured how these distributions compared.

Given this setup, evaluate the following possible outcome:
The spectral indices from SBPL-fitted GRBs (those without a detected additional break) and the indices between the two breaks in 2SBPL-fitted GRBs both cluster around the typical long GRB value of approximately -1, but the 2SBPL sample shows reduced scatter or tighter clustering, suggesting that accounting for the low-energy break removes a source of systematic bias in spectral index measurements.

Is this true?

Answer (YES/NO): NO